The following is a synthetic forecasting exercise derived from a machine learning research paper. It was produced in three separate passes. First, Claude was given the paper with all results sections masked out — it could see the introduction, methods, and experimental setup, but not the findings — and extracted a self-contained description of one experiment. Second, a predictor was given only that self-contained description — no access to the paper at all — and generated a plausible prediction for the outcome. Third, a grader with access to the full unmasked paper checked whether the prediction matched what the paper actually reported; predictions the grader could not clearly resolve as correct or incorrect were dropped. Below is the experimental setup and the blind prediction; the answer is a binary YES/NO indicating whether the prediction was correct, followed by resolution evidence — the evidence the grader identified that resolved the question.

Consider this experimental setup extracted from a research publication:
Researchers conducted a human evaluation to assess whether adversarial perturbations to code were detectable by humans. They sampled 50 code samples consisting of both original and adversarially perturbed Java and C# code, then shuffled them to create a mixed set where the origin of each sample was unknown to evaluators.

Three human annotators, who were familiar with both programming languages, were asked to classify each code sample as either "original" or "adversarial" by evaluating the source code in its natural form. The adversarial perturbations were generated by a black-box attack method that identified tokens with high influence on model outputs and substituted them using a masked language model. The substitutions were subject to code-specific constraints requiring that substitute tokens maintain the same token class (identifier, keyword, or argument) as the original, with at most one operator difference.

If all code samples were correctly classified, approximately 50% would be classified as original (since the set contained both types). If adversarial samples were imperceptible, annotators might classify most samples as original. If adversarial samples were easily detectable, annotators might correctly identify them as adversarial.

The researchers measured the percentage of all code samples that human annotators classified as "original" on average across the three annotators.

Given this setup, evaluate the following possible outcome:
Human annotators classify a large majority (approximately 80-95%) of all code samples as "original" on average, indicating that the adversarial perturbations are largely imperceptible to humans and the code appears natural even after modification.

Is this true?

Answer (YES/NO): NO